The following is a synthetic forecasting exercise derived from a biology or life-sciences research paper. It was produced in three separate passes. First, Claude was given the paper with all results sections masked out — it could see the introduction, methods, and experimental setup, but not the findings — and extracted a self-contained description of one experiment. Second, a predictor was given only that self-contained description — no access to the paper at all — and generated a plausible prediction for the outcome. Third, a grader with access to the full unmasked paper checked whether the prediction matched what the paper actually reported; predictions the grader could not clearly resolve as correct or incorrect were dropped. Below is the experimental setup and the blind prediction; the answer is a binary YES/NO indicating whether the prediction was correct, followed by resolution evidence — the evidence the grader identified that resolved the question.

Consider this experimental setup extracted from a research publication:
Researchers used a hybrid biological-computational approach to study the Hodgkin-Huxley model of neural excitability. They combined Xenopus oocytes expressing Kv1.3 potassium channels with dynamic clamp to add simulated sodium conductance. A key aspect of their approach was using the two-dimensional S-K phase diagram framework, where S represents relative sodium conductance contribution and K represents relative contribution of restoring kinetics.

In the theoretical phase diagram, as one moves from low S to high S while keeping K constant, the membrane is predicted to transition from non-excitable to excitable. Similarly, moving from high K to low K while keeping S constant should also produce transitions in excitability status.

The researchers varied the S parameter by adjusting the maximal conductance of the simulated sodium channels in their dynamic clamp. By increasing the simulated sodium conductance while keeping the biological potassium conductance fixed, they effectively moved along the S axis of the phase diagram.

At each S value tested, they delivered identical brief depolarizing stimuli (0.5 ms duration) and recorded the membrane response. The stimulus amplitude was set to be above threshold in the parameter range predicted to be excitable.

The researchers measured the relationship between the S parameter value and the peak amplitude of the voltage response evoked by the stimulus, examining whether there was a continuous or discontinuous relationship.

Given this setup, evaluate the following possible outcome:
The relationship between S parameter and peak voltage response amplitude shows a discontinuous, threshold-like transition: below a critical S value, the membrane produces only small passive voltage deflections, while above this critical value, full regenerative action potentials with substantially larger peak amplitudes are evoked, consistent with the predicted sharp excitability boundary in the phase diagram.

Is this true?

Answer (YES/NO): NO